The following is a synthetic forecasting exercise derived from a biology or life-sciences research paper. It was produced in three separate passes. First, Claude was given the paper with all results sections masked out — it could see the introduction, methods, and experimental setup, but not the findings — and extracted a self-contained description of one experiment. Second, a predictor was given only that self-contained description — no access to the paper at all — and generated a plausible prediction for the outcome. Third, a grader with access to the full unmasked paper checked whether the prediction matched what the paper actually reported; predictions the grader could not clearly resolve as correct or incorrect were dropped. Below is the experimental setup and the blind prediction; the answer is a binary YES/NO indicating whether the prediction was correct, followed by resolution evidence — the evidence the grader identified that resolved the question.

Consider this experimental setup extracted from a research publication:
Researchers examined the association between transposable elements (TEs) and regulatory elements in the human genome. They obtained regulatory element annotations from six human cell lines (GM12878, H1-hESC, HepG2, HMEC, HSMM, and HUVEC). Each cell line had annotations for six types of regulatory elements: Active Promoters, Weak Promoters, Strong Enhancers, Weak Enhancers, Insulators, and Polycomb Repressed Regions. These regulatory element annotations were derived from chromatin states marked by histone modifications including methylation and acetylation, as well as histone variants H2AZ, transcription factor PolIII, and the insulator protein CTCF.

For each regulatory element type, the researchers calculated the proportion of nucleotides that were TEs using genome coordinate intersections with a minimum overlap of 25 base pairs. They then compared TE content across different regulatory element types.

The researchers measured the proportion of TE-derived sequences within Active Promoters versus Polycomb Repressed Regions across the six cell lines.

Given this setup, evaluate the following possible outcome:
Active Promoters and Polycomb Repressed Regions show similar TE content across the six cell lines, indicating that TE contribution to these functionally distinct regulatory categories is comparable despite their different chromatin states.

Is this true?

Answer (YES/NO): NO